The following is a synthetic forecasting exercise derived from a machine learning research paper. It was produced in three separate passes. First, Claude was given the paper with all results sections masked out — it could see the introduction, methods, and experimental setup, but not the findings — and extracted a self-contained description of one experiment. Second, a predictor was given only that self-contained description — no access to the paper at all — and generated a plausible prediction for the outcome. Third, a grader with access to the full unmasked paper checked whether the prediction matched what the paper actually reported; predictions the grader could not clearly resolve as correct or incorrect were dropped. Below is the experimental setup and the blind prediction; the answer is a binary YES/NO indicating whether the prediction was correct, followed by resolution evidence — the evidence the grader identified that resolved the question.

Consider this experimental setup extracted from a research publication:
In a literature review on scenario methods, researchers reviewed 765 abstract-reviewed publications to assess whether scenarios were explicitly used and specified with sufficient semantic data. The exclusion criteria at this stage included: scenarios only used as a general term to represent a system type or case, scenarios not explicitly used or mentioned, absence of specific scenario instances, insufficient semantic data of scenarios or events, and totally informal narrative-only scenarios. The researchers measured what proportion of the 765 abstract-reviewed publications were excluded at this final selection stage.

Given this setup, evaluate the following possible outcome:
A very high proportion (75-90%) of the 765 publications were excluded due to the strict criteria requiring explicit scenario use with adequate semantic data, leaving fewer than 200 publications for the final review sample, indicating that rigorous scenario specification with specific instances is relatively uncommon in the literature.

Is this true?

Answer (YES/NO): NO